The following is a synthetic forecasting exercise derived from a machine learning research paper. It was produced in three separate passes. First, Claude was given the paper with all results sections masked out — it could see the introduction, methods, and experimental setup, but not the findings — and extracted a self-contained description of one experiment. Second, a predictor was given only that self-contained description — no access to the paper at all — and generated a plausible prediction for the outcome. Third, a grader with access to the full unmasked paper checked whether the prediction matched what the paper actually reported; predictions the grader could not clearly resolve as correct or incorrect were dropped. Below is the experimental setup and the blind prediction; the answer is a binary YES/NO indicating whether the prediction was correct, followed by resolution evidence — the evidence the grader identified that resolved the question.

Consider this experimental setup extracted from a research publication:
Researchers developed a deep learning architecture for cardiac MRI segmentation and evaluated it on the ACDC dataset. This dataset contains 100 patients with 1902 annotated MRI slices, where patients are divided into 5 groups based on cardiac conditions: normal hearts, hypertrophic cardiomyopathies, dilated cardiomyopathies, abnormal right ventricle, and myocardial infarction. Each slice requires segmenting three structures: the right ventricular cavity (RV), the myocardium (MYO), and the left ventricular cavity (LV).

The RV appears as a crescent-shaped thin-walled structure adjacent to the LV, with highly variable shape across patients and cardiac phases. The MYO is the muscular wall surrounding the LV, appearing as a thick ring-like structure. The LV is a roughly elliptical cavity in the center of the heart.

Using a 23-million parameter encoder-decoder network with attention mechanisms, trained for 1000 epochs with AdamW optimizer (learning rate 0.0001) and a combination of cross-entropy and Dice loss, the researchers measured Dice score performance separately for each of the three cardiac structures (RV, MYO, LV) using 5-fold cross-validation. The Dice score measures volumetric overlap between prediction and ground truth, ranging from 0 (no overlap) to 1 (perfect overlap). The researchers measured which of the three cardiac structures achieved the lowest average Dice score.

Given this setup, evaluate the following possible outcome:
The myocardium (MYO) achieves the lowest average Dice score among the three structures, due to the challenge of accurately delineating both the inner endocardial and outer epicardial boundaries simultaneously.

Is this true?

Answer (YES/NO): YES